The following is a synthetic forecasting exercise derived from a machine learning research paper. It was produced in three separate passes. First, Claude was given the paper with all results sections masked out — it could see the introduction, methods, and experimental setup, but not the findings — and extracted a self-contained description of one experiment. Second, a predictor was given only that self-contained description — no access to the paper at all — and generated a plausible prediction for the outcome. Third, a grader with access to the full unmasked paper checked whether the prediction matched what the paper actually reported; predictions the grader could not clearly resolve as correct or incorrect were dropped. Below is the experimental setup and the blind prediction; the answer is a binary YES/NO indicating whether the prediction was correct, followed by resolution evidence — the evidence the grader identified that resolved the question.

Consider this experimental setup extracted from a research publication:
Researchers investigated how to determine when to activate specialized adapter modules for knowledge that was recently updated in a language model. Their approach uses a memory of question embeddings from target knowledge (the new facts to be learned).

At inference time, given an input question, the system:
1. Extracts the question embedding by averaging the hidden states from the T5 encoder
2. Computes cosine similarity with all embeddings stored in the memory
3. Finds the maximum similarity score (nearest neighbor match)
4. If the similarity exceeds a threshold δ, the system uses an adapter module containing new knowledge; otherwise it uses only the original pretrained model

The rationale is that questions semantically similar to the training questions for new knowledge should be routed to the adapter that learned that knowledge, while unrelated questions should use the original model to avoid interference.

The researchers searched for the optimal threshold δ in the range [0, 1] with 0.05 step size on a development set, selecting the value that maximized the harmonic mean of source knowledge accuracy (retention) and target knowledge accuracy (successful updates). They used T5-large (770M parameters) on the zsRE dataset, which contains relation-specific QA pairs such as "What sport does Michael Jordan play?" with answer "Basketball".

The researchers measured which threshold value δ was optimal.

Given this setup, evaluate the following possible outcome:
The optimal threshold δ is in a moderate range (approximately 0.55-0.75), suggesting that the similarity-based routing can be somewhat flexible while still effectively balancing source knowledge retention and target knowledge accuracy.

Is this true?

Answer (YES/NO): NO